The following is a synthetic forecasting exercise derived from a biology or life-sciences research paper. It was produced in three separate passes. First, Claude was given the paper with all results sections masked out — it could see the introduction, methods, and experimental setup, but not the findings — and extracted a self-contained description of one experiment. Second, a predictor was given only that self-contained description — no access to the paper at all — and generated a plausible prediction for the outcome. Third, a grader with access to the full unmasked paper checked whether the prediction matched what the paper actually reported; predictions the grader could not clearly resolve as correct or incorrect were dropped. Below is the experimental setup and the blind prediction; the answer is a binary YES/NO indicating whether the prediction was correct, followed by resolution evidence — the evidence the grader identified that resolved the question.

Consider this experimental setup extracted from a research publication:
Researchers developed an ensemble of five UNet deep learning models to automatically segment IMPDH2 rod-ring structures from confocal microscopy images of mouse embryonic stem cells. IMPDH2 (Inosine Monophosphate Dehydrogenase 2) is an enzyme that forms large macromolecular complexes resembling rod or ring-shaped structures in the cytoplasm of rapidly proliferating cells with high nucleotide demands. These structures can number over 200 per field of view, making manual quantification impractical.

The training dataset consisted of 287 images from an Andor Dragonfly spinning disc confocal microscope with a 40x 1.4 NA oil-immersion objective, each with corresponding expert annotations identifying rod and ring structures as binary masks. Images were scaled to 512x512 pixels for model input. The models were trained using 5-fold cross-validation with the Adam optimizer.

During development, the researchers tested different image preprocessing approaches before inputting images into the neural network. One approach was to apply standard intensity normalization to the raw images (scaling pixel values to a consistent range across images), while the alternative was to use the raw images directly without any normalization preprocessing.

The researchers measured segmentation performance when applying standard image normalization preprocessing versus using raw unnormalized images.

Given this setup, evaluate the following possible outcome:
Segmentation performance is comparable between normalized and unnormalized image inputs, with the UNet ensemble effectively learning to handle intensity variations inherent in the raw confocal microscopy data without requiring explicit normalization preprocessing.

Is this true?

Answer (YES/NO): NO